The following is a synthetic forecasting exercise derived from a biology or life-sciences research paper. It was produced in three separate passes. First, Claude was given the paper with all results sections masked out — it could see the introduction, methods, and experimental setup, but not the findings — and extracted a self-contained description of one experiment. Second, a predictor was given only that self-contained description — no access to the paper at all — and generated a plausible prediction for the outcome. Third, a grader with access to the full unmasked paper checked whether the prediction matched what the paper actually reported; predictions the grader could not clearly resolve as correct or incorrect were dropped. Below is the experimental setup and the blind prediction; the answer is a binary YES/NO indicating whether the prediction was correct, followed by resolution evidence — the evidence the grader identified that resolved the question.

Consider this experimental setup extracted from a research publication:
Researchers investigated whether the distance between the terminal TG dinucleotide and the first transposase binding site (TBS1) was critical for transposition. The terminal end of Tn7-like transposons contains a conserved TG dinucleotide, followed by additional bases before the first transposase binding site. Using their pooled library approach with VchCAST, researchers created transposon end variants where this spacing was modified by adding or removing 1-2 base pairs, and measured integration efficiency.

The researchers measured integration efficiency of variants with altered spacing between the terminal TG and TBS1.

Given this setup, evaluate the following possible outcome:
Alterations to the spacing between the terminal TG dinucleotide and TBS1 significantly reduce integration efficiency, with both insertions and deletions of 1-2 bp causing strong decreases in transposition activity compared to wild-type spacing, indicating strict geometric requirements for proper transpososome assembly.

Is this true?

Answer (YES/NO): NO